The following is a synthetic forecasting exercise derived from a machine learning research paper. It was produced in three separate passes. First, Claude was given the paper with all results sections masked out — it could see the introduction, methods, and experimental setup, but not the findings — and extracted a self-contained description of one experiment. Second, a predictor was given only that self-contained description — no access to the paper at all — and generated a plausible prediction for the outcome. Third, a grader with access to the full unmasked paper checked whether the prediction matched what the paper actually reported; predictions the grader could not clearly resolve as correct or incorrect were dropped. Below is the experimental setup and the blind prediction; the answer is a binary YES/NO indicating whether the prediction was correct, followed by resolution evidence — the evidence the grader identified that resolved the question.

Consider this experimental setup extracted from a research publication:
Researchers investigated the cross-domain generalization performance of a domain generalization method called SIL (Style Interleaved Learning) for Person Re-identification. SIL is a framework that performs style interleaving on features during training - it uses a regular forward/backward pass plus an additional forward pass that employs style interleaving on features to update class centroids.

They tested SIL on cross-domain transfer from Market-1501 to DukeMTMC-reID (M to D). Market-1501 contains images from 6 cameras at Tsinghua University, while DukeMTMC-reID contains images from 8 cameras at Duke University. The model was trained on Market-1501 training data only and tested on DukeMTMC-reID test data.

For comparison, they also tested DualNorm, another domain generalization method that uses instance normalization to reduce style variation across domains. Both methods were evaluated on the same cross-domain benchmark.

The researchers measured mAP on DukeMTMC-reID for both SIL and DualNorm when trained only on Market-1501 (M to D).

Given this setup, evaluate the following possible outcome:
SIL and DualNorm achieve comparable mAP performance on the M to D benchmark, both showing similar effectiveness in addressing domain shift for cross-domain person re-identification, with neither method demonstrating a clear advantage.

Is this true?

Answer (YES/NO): NO